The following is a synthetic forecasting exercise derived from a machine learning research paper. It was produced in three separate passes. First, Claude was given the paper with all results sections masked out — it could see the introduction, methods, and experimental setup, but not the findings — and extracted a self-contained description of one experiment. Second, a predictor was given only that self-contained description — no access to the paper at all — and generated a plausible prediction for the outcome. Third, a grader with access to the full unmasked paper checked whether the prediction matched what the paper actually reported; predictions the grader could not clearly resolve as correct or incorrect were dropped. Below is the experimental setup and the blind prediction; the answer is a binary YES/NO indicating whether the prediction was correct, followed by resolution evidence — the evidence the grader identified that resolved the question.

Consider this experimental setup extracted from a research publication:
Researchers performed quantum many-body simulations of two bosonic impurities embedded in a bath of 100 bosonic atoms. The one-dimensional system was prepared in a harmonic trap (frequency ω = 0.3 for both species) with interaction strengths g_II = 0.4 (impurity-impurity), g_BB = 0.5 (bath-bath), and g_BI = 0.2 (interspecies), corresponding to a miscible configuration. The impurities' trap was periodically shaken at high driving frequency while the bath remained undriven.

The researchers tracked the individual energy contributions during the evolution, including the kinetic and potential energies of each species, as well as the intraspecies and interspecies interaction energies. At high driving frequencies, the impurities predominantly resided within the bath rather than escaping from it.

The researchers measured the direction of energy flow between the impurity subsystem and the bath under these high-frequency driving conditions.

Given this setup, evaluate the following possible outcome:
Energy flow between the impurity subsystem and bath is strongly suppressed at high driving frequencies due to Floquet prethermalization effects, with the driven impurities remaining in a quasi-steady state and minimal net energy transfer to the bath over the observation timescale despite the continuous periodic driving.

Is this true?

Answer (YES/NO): NO